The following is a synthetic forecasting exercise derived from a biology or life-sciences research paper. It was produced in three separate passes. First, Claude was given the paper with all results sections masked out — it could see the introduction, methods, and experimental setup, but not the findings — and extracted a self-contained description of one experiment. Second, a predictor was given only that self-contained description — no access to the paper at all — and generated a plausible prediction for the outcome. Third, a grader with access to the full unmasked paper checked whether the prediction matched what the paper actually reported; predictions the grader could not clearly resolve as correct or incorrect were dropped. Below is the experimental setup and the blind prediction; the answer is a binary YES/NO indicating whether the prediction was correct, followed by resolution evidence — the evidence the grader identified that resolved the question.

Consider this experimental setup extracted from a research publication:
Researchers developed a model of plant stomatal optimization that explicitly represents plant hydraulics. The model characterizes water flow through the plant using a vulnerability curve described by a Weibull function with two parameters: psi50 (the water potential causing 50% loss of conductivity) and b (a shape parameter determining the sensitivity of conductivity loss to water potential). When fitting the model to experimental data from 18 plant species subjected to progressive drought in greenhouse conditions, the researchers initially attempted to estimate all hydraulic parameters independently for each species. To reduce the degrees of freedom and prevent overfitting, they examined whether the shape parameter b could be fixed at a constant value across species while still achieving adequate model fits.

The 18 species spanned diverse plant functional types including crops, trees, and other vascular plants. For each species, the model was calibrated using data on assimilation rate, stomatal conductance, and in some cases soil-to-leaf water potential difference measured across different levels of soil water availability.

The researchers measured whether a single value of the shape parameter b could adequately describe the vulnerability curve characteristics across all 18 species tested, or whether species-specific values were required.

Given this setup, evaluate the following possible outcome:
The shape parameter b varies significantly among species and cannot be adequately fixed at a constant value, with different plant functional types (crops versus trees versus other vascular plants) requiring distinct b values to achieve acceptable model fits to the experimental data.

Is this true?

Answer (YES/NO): NO